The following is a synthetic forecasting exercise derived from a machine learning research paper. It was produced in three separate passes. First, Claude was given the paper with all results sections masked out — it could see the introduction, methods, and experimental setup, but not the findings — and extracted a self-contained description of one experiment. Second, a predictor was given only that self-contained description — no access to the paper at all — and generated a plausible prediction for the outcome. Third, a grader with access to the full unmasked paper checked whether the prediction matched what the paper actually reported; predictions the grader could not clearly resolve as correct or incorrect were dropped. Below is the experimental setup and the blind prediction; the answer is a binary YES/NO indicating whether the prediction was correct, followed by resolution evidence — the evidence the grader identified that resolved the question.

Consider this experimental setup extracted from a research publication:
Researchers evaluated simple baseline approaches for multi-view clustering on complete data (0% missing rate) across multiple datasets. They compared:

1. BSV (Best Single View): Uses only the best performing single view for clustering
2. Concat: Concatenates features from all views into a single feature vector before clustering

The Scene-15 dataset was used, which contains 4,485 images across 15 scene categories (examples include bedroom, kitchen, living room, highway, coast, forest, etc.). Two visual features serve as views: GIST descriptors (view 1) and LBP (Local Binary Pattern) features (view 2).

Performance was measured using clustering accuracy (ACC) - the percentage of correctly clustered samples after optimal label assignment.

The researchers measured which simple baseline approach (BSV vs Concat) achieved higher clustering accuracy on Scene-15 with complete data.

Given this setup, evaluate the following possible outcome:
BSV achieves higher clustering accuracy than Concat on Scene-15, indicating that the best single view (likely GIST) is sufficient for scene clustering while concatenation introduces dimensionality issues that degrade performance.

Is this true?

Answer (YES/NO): NO